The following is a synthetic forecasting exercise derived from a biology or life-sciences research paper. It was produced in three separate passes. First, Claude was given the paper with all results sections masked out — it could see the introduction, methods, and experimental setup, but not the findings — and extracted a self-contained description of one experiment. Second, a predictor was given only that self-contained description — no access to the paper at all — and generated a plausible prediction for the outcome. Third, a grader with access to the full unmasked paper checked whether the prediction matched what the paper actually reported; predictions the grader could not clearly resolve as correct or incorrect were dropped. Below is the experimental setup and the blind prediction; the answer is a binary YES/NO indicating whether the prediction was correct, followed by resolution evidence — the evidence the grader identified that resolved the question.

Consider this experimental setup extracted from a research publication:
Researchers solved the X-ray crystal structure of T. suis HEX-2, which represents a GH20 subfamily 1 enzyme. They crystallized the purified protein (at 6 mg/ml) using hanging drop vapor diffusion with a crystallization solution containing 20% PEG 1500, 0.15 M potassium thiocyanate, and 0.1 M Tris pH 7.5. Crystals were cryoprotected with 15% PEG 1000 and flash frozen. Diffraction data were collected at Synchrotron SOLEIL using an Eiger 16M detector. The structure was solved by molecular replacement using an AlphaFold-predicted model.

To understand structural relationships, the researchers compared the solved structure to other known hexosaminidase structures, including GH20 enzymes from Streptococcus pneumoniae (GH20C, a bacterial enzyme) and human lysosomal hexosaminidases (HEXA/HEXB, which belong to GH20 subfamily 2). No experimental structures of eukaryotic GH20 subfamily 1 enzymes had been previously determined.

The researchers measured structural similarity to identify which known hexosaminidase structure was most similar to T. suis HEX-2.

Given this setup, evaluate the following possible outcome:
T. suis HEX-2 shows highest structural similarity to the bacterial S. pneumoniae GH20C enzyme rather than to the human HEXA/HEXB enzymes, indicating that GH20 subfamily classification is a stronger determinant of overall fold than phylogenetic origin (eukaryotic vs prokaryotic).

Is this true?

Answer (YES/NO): YES